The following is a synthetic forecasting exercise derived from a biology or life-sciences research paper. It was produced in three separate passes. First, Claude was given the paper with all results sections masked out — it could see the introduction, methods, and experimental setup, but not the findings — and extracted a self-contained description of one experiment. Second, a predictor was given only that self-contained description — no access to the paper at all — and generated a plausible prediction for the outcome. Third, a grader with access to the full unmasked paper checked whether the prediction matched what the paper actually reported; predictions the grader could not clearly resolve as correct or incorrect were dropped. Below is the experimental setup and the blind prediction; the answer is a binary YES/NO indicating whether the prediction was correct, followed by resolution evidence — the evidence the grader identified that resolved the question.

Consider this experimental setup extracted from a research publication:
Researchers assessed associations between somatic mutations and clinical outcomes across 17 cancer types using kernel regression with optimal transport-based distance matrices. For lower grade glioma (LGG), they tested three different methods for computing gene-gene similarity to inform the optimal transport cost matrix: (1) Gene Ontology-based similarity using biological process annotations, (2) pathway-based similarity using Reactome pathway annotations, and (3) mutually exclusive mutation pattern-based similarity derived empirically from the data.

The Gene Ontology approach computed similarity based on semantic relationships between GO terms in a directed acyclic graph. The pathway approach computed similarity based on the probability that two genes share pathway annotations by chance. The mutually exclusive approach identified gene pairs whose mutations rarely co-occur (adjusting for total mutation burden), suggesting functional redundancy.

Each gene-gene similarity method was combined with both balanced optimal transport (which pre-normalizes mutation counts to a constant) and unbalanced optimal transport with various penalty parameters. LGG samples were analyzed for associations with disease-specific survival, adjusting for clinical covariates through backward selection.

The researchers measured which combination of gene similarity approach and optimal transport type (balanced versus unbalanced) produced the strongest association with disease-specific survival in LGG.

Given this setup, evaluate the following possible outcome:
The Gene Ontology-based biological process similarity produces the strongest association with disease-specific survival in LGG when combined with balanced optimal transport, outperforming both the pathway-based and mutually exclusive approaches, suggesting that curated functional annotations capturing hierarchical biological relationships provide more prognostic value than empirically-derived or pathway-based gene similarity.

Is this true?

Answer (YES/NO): YES